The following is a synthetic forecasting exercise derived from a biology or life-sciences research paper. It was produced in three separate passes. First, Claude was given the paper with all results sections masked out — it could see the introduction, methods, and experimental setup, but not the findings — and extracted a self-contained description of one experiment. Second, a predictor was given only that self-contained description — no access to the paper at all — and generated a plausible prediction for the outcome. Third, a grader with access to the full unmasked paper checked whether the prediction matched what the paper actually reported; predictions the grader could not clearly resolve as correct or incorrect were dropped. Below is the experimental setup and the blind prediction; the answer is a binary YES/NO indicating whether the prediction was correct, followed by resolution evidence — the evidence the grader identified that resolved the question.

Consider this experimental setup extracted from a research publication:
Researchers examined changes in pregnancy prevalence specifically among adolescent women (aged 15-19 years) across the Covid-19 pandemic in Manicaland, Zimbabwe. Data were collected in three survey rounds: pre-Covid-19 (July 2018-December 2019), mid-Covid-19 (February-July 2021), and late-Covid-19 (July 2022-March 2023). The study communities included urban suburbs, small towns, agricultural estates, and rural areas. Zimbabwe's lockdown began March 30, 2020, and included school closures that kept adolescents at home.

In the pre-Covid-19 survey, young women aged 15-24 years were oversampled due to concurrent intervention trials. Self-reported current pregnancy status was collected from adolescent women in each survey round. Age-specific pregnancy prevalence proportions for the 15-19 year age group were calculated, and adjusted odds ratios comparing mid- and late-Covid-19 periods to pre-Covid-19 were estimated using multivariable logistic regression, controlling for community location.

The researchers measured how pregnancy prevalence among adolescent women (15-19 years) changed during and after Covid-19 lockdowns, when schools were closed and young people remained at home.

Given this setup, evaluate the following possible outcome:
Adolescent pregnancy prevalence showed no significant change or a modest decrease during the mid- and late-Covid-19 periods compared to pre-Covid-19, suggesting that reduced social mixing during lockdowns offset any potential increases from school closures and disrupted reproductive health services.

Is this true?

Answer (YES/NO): NO